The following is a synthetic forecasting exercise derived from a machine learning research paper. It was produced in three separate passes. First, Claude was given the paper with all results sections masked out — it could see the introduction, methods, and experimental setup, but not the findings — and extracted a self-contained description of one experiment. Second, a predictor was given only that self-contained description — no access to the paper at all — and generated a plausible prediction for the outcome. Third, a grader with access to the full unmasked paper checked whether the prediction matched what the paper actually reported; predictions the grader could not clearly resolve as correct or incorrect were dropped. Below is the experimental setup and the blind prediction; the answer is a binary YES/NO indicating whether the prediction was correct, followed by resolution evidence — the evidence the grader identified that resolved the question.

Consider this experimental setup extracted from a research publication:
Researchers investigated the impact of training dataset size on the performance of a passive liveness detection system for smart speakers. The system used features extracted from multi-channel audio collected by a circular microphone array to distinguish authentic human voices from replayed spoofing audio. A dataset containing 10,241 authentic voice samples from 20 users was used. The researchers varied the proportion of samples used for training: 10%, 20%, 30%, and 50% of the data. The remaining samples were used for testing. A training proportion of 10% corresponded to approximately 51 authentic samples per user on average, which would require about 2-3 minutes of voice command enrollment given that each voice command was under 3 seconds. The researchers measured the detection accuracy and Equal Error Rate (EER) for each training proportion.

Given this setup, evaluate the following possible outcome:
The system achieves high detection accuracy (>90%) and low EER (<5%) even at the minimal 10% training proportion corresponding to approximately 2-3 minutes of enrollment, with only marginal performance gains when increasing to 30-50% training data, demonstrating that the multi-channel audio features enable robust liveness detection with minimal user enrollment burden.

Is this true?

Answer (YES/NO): YES